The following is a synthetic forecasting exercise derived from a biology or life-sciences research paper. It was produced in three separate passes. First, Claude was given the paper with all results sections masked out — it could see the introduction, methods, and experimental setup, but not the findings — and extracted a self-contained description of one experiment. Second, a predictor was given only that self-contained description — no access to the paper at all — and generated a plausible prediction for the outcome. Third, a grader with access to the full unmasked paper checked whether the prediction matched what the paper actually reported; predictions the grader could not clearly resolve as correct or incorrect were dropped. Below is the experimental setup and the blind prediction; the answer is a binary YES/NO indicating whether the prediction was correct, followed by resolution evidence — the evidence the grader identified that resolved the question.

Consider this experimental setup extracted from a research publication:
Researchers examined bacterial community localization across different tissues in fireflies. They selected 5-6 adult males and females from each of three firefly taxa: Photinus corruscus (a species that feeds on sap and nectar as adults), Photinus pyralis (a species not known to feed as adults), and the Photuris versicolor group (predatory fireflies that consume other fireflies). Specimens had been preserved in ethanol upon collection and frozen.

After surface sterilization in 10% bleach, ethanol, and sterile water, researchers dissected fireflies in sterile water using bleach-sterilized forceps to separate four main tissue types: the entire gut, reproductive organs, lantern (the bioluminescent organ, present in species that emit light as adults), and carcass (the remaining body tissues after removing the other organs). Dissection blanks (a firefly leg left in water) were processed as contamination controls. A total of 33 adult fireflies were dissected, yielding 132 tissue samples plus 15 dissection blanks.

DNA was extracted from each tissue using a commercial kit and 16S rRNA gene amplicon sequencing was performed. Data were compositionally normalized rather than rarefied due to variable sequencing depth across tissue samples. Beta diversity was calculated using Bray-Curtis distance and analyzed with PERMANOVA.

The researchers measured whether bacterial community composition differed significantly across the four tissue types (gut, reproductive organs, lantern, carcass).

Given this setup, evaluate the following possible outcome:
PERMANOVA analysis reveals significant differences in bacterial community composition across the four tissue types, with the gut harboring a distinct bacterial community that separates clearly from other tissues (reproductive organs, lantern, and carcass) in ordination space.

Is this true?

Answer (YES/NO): NO